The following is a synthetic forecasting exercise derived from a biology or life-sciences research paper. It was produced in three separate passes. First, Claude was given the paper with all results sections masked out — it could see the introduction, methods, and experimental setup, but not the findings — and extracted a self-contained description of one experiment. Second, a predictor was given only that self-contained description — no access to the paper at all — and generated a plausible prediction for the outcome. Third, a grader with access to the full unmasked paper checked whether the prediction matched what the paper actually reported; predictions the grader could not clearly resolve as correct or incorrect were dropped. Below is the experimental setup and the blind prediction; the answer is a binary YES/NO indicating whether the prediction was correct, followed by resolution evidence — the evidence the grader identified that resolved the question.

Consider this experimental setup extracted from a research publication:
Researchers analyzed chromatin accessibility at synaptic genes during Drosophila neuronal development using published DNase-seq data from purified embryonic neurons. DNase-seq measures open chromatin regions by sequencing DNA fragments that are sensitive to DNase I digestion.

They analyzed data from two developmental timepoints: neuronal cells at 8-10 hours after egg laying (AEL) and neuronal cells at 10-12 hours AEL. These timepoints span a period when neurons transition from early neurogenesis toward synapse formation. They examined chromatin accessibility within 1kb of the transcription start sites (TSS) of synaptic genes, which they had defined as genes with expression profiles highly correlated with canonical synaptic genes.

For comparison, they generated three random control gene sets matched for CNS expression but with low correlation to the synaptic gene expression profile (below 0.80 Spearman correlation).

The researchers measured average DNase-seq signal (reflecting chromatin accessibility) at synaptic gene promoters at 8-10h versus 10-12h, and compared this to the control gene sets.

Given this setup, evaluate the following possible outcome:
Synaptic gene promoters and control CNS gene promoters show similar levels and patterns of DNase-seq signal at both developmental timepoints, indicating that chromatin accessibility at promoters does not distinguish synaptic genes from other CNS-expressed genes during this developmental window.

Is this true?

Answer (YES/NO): NO